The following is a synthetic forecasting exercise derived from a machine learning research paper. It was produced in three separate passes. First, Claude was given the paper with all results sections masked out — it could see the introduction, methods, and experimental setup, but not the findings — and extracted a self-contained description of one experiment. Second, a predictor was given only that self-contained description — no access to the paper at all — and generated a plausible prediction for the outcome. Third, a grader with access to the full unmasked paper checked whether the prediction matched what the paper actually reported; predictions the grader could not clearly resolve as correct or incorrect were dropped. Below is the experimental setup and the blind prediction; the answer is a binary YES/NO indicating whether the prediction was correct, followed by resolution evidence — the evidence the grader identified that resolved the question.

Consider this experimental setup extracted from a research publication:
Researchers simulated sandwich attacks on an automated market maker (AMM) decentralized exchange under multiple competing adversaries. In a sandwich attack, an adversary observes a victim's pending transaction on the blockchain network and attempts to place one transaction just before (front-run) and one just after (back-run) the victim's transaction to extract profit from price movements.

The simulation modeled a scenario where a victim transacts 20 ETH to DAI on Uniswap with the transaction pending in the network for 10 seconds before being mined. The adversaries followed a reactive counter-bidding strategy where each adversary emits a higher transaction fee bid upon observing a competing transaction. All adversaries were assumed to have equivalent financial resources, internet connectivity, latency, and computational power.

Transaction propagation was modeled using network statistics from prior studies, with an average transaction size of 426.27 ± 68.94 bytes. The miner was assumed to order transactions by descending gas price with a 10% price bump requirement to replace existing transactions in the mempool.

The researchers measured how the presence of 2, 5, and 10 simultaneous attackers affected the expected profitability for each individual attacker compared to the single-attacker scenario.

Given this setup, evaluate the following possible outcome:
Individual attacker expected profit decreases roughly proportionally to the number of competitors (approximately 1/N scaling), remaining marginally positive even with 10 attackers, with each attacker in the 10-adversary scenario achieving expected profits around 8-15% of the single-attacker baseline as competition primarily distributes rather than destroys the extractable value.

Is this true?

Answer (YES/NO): YES